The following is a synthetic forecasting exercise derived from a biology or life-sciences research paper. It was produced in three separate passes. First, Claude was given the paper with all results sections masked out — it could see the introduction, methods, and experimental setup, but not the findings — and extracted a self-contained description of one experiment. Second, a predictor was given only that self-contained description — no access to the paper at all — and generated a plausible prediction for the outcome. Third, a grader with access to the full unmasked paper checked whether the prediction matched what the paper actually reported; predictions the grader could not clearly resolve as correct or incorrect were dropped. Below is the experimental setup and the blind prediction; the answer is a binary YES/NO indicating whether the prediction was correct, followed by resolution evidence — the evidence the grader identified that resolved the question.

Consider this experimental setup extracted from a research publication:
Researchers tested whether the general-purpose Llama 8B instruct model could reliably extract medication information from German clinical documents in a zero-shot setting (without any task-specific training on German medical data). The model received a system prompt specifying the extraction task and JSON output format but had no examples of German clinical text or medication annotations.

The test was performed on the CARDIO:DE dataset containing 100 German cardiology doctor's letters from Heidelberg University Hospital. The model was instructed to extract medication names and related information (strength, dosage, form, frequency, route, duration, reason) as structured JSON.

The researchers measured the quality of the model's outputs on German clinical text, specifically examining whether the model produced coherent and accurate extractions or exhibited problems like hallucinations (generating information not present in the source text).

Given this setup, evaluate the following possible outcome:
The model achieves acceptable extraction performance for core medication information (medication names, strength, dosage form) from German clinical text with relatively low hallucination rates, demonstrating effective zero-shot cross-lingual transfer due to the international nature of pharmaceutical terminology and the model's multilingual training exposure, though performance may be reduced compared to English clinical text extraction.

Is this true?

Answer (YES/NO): NO